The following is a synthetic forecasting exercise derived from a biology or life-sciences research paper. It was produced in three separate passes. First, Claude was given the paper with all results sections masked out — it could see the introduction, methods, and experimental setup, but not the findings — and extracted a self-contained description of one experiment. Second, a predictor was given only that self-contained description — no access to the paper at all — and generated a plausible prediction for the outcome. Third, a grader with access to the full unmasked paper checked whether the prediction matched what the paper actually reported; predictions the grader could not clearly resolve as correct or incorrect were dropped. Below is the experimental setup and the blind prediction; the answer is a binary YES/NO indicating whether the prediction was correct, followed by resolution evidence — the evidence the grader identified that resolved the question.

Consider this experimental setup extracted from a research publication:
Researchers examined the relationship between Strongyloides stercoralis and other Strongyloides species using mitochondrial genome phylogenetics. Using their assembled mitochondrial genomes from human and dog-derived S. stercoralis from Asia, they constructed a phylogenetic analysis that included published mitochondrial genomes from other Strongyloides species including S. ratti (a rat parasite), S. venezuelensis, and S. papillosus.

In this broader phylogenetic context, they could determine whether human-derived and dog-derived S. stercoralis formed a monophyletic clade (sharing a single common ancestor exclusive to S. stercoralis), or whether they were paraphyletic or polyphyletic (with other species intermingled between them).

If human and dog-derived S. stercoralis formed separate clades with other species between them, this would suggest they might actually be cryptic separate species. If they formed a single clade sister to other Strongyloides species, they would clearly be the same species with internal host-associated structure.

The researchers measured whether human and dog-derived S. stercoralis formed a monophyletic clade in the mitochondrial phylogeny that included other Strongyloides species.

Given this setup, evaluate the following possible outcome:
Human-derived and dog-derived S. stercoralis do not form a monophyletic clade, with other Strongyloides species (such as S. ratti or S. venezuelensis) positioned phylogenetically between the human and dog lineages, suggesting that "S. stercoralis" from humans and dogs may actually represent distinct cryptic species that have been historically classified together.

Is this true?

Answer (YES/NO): NO